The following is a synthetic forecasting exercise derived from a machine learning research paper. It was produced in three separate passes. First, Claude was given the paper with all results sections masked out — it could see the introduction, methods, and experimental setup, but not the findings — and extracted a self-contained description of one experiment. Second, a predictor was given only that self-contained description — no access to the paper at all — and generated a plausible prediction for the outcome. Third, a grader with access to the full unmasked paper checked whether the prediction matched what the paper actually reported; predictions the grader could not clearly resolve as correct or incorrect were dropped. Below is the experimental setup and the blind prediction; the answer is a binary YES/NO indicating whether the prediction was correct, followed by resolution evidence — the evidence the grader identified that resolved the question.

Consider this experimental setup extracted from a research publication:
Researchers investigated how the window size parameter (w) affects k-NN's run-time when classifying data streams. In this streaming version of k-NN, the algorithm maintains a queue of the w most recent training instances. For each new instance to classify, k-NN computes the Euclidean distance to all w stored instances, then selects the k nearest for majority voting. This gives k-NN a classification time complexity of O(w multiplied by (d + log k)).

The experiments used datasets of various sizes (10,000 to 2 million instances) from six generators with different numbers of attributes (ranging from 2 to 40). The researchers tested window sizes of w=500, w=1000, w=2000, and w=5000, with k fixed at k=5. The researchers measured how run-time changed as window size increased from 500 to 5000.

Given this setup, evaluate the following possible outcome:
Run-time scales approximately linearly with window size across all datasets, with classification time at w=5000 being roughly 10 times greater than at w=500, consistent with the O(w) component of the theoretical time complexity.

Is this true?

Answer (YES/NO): NO